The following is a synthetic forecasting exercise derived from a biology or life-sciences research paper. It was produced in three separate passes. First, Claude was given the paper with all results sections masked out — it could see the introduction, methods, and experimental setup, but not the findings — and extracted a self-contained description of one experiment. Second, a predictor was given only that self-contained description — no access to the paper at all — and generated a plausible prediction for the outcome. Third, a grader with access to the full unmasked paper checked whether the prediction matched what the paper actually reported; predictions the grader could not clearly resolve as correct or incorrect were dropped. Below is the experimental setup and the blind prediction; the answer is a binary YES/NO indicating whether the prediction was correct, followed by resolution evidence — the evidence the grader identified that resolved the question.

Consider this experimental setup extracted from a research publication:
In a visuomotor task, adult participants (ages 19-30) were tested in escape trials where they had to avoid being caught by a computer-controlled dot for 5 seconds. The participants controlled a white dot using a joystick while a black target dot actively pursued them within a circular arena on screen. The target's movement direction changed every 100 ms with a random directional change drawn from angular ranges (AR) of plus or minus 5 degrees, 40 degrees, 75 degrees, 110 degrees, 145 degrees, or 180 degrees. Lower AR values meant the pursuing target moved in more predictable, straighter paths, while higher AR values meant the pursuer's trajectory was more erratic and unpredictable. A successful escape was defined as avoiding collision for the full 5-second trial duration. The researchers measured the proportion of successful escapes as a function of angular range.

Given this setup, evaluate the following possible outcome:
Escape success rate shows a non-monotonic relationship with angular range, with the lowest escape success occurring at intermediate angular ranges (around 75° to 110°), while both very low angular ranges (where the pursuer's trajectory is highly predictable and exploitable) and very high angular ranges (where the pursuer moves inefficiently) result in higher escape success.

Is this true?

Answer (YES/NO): NO